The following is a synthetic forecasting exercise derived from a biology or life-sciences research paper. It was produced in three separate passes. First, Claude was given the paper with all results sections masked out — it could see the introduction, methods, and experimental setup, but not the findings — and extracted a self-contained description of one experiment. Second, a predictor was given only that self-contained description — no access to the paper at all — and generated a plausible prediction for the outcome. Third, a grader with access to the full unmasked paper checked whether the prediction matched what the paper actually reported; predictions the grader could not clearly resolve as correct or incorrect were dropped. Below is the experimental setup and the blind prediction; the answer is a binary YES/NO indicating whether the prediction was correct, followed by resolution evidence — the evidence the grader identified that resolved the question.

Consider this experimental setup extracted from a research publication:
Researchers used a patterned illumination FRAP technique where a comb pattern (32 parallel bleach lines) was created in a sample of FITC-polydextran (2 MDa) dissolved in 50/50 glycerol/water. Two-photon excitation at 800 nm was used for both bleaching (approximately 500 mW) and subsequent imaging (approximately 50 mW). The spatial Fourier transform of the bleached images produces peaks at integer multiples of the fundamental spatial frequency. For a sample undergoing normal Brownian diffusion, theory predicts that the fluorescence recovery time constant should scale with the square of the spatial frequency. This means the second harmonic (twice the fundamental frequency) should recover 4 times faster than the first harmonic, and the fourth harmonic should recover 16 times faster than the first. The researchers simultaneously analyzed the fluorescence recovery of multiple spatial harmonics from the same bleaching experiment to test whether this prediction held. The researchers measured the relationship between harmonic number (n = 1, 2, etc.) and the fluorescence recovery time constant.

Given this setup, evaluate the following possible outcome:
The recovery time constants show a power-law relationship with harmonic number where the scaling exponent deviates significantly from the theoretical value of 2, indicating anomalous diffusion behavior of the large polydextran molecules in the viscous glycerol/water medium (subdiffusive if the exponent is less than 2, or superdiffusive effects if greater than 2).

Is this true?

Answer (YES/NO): NO